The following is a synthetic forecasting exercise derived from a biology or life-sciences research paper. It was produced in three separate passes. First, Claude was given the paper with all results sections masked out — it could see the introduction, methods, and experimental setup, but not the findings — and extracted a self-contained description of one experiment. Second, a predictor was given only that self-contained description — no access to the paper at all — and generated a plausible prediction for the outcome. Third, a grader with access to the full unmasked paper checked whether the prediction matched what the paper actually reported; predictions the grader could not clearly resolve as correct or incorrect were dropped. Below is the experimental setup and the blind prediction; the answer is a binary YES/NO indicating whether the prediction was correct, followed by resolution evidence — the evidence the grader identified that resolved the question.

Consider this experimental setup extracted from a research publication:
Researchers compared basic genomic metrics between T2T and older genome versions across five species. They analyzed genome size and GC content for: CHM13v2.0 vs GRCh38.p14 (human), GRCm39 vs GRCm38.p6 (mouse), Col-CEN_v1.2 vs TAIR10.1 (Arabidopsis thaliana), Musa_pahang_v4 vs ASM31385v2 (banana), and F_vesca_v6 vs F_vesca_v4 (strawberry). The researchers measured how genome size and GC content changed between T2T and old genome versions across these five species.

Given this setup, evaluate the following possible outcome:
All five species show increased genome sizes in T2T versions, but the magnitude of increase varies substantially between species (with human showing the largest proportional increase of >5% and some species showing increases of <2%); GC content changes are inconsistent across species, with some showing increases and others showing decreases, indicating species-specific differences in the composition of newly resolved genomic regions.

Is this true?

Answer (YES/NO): NO